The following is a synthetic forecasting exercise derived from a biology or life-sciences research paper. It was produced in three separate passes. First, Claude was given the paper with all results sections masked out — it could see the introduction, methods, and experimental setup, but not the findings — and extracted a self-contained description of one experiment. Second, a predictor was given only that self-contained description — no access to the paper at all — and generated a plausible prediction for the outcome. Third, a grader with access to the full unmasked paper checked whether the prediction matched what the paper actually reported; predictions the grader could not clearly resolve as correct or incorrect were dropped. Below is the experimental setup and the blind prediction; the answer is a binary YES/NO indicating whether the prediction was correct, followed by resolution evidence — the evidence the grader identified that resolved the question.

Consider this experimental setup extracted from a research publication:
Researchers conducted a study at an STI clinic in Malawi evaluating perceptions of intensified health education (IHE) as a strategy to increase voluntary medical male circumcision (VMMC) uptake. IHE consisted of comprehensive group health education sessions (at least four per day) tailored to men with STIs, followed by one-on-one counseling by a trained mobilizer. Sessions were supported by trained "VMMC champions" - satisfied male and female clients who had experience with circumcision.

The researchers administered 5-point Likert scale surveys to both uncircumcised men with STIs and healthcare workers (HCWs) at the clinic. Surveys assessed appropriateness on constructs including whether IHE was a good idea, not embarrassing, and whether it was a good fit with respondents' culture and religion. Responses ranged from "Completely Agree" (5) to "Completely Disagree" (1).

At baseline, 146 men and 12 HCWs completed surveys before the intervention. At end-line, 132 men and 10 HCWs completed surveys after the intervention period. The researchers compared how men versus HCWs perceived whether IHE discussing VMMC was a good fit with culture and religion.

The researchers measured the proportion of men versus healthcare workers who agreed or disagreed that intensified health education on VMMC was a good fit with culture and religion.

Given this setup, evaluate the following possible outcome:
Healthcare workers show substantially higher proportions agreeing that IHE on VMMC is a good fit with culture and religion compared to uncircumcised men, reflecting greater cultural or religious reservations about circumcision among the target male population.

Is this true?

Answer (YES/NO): YES